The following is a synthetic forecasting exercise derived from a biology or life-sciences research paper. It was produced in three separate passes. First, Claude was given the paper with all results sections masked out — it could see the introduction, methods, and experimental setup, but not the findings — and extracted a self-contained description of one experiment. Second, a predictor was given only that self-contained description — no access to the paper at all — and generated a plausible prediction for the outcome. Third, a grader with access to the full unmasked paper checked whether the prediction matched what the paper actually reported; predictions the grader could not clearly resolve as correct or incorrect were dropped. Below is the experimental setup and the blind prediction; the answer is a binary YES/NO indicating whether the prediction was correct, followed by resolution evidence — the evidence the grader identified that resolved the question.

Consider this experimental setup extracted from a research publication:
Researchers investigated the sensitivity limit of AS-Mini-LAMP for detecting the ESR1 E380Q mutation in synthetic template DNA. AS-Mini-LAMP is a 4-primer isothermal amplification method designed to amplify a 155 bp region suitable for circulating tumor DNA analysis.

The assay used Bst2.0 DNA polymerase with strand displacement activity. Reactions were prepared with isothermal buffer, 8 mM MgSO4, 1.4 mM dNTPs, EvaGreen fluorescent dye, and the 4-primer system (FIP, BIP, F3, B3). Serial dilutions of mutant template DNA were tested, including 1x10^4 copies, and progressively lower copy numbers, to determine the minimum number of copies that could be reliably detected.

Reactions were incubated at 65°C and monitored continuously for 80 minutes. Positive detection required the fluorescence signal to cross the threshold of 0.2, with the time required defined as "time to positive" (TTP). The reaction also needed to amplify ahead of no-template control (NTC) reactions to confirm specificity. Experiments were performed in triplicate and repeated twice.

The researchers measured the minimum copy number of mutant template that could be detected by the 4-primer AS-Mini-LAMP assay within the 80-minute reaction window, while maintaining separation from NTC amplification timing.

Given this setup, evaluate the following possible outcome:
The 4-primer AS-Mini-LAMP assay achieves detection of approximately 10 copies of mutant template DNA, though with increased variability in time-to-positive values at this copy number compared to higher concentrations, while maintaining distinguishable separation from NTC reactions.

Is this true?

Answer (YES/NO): NO